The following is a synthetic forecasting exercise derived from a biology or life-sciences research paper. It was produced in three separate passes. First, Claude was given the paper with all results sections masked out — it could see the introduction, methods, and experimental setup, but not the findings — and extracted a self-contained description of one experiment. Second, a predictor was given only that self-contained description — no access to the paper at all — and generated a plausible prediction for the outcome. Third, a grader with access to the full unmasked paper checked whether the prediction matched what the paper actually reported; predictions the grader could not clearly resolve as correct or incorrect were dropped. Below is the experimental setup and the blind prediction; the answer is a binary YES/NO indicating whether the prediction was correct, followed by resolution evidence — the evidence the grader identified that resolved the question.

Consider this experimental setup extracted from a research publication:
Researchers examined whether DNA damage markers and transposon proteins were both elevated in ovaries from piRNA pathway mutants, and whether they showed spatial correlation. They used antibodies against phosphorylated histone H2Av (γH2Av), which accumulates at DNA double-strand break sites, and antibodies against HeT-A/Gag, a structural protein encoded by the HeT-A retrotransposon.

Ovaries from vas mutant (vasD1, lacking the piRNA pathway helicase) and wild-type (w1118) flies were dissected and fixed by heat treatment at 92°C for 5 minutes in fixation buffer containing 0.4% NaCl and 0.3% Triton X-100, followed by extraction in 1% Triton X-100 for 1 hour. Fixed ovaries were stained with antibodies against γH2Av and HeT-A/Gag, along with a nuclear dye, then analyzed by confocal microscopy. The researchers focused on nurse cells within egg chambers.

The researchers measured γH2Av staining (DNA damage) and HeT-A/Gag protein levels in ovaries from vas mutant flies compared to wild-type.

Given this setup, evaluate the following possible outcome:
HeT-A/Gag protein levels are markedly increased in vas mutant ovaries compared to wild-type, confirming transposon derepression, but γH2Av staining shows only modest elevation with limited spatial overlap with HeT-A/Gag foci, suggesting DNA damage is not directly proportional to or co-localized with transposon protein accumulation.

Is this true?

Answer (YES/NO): NO